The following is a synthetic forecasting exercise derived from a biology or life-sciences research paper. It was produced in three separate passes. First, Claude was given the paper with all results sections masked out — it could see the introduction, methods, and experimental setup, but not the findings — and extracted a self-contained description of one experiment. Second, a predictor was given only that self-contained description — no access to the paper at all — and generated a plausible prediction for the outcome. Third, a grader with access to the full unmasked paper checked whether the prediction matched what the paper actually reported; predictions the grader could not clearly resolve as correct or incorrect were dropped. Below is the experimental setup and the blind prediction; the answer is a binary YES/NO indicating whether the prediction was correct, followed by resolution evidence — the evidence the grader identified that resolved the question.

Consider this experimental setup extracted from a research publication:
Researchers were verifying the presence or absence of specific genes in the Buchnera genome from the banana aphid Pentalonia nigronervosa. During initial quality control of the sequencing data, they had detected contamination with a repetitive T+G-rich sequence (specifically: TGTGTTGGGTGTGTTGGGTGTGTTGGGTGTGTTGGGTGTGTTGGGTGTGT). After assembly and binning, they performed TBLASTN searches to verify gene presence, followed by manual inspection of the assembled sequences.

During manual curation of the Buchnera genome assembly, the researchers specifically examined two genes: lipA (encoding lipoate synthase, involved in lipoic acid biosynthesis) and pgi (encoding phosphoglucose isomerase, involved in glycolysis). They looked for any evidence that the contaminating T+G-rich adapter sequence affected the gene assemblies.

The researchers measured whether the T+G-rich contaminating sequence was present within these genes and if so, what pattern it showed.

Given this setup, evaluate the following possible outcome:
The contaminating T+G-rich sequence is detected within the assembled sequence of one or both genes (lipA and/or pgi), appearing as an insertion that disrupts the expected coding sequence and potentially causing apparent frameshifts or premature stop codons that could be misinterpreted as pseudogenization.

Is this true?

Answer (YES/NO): YES